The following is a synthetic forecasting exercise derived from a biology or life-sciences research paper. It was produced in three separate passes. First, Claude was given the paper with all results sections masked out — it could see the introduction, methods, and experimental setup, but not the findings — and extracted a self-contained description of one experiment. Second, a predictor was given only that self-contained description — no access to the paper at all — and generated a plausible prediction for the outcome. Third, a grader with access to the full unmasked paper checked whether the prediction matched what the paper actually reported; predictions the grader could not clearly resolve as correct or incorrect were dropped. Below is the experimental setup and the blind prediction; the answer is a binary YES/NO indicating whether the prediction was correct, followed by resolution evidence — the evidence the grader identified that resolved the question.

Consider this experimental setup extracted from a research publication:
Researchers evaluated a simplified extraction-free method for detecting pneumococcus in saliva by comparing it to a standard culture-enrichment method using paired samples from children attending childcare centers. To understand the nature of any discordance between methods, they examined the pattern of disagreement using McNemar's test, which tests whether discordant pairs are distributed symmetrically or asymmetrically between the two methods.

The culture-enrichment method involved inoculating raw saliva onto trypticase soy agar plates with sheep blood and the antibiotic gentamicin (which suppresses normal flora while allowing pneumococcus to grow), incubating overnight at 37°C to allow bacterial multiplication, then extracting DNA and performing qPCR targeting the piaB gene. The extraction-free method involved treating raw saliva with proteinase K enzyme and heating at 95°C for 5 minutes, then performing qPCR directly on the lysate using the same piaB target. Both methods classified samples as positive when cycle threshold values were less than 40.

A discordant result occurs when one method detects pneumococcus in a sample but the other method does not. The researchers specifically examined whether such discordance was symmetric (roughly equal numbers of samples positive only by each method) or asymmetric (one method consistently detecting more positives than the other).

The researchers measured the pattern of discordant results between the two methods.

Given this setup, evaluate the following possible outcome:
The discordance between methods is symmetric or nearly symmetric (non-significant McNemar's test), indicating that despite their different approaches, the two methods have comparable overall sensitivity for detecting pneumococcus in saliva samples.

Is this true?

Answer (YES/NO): YES